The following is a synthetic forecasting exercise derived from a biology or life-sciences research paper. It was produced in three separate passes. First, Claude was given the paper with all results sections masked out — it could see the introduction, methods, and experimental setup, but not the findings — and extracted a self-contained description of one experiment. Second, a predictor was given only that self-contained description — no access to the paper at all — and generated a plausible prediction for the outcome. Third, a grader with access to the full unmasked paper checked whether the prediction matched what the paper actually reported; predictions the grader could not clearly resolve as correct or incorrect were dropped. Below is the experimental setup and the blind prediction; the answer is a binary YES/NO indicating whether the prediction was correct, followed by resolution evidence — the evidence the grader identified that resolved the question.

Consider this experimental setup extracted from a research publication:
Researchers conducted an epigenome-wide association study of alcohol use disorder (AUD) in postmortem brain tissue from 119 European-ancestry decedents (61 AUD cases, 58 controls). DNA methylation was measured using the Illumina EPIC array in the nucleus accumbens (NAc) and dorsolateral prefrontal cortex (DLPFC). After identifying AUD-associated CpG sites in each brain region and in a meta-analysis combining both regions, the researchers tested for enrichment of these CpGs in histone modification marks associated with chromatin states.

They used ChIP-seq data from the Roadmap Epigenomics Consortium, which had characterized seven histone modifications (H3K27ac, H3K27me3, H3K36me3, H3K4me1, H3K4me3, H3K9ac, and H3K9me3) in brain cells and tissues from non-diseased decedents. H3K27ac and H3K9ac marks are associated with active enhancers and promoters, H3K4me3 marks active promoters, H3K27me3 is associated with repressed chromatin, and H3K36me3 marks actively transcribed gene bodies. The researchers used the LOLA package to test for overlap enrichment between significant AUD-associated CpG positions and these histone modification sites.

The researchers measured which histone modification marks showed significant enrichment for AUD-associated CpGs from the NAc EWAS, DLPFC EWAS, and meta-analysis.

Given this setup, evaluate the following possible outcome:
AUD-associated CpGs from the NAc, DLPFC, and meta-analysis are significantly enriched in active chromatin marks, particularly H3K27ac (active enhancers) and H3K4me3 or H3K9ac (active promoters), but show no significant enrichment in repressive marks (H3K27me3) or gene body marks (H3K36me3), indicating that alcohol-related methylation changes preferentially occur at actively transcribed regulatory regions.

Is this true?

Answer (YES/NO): NO